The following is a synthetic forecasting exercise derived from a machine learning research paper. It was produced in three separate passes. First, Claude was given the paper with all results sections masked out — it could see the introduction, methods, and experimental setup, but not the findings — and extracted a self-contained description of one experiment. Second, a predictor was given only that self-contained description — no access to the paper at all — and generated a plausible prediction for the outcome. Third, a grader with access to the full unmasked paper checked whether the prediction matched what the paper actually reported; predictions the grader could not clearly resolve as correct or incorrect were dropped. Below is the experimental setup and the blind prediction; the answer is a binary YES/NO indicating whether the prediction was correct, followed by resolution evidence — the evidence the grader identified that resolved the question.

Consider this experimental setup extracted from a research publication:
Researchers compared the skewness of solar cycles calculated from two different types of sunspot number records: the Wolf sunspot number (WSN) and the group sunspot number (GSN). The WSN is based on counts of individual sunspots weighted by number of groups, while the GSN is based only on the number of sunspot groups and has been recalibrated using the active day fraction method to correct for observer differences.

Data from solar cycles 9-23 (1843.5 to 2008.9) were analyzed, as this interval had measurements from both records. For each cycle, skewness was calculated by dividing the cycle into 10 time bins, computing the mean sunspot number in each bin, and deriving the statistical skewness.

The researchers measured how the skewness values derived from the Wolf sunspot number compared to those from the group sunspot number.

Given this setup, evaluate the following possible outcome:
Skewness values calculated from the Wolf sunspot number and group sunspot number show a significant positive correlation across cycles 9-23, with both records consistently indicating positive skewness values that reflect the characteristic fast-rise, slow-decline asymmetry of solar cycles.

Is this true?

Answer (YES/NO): NO